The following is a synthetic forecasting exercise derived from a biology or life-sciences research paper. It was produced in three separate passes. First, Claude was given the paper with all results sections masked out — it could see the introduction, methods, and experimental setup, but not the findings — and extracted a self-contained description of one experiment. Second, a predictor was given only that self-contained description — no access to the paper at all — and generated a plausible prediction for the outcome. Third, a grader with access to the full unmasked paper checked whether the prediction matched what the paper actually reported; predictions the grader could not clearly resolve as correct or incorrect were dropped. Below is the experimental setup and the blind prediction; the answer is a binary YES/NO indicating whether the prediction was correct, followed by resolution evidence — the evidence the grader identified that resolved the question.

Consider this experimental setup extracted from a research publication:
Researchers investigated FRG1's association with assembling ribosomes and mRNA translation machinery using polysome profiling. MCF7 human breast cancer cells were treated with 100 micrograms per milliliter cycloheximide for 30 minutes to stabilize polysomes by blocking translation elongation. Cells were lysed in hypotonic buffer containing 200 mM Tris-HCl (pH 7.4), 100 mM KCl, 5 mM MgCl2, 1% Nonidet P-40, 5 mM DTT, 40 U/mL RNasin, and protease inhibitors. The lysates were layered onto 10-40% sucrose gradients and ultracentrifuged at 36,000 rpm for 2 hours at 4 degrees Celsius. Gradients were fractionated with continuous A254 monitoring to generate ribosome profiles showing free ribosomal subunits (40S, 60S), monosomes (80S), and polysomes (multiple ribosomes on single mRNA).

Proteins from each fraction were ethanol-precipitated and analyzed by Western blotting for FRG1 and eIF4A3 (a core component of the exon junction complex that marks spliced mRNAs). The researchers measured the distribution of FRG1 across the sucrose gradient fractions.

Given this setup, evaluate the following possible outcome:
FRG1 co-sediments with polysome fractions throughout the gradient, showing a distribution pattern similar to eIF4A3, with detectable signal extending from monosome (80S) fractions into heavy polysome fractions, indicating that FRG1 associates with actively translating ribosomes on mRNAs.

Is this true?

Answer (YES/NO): YES